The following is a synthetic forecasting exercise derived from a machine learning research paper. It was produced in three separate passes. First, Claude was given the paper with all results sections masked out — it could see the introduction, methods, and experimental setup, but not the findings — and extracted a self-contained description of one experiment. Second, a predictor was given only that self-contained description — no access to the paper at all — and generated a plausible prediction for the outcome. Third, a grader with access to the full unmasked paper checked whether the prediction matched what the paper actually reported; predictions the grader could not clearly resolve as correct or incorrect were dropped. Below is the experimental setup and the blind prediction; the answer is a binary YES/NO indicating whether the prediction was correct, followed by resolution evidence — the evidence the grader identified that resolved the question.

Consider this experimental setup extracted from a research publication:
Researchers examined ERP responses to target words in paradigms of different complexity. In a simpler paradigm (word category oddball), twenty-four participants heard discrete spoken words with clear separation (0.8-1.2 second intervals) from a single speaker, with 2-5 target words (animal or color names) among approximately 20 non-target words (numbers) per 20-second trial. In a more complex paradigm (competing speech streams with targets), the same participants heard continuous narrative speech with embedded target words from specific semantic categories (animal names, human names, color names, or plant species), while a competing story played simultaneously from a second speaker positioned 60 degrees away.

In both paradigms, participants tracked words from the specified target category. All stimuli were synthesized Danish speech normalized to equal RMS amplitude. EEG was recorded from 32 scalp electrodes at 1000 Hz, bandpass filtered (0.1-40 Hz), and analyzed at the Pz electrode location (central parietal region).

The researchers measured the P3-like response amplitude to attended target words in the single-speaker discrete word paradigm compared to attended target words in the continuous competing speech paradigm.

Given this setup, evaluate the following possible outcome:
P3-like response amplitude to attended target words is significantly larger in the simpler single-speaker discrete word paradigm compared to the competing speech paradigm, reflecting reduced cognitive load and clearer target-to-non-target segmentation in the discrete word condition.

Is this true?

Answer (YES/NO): YES